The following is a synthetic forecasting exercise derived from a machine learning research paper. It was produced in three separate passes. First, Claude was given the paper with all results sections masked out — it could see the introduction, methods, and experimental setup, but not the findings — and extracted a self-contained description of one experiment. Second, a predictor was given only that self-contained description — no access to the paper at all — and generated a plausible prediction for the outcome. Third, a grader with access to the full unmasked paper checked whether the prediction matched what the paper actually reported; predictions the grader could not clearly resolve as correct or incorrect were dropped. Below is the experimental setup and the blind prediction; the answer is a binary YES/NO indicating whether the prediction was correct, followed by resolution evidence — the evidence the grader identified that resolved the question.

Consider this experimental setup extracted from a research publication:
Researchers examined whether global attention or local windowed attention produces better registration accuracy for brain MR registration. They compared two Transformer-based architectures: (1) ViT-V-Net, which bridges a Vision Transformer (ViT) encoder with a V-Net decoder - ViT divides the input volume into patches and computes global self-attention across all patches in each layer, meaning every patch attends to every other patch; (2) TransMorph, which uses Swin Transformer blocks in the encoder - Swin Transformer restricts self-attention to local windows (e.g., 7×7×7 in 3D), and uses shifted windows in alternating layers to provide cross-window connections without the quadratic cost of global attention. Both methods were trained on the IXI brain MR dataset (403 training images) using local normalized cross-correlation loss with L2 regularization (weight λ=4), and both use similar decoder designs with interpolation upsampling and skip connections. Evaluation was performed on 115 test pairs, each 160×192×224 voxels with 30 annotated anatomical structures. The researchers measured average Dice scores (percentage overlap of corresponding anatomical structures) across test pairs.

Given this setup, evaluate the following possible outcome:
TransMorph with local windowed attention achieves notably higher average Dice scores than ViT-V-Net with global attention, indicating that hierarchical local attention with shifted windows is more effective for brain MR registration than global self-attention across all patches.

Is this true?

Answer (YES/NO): YES